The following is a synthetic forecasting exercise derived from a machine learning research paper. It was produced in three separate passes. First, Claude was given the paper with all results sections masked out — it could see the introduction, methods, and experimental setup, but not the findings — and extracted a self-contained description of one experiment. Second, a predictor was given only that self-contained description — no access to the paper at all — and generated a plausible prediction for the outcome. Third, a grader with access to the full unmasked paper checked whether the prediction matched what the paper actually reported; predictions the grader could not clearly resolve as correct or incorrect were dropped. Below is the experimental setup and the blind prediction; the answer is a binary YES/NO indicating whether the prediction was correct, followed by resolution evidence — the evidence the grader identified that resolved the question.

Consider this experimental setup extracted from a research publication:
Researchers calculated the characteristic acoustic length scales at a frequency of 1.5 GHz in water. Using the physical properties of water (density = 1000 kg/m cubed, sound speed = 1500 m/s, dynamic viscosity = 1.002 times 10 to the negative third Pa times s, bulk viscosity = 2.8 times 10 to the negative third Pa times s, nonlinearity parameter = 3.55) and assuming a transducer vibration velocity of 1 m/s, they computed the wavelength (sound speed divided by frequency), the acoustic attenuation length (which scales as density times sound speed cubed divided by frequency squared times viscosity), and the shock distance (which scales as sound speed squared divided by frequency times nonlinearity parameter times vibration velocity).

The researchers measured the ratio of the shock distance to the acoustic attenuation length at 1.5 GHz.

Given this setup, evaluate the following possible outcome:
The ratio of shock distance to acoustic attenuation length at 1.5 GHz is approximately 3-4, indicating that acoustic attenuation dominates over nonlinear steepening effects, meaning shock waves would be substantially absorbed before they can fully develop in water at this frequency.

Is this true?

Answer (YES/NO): YES